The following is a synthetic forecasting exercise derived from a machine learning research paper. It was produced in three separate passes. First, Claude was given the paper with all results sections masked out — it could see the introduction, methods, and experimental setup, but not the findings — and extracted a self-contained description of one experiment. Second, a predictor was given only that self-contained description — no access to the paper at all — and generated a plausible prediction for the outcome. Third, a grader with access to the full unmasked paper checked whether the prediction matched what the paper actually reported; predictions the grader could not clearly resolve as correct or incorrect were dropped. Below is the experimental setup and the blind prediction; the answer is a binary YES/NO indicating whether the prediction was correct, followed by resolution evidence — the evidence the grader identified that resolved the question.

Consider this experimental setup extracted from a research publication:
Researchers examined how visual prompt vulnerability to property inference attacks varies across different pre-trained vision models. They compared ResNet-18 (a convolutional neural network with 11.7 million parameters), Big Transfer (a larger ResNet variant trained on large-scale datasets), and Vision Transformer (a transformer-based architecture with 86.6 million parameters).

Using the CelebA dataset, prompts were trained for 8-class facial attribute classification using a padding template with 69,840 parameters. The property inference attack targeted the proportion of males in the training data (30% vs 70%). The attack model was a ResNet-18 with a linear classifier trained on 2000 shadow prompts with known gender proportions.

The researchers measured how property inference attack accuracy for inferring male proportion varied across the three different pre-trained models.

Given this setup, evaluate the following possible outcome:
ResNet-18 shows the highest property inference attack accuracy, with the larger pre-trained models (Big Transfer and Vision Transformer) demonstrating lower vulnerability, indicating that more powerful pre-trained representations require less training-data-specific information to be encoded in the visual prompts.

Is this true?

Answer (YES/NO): YES